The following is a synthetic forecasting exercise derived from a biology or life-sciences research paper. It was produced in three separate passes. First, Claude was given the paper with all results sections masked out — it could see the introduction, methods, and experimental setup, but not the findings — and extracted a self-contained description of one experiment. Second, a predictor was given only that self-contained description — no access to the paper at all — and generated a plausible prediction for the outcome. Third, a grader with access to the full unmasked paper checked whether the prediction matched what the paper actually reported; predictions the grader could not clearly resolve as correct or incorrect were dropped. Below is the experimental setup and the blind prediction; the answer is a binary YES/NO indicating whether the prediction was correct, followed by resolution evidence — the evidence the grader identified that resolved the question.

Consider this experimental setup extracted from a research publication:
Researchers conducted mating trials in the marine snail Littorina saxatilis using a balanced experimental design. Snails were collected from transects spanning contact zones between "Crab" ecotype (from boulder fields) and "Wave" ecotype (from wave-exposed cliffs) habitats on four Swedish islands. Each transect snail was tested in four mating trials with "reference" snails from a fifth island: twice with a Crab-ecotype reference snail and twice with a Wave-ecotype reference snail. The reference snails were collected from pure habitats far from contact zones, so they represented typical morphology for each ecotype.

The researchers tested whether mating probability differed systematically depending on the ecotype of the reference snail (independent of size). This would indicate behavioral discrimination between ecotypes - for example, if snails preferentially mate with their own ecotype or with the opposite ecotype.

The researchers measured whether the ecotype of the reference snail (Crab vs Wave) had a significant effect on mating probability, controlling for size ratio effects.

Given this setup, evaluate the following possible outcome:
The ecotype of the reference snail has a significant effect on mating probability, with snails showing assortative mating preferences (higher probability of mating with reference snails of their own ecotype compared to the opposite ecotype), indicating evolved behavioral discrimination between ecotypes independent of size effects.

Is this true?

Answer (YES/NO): NO